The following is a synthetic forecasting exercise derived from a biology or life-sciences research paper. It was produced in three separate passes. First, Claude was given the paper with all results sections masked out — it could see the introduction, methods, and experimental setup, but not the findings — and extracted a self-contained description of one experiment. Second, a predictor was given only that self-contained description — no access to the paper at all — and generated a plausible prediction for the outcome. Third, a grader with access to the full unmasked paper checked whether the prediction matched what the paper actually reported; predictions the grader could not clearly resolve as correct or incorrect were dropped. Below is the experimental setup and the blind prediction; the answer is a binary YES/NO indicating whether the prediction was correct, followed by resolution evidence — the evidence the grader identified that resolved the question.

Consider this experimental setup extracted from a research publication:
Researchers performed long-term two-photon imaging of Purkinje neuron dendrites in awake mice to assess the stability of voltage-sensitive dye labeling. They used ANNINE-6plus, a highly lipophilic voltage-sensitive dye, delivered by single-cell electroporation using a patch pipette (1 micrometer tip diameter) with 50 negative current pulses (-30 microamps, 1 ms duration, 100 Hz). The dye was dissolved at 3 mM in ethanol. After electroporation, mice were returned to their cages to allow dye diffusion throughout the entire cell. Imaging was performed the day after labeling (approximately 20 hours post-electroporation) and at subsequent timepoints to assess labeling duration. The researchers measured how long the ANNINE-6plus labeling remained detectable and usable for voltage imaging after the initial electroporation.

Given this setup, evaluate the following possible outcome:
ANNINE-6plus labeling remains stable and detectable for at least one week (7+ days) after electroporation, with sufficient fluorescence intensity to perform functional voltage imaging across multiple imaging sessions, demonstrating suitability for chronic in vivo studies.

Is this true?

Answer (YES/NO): YES